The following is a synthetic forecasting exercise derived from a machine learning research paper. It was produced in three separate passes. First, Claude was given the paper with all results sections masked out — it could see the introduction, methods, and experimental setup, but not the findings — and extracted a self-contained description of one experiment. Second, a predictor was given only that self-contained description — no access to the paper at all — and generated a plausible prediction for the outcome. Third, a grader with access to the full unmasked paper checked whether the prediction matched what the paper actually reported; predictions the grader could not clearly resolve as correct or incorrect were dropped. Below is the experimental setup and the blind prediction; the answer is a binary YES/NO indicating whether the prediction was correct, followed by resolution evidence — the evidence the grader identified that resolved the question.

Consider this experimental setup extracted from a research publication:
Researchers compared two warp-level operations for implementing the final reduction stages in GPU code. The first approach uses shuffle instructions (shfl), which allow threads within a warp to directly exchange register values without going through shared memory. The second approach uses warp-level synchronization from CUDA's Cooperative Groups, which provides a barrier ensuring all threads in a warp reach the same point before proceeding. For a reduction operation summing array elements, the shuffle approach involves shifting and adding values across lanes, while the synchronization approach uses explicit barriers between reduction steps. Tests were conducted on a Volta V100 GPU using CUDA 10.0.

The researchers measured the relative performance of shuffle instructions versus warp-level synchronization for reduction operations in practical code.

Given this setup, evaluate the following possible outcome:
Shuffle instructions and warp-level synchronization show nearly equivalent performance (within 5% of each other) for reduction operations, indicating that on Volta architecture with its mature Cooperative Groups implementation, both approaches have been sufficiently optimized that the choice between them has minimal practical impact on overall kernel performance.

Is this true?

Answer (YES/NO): NO